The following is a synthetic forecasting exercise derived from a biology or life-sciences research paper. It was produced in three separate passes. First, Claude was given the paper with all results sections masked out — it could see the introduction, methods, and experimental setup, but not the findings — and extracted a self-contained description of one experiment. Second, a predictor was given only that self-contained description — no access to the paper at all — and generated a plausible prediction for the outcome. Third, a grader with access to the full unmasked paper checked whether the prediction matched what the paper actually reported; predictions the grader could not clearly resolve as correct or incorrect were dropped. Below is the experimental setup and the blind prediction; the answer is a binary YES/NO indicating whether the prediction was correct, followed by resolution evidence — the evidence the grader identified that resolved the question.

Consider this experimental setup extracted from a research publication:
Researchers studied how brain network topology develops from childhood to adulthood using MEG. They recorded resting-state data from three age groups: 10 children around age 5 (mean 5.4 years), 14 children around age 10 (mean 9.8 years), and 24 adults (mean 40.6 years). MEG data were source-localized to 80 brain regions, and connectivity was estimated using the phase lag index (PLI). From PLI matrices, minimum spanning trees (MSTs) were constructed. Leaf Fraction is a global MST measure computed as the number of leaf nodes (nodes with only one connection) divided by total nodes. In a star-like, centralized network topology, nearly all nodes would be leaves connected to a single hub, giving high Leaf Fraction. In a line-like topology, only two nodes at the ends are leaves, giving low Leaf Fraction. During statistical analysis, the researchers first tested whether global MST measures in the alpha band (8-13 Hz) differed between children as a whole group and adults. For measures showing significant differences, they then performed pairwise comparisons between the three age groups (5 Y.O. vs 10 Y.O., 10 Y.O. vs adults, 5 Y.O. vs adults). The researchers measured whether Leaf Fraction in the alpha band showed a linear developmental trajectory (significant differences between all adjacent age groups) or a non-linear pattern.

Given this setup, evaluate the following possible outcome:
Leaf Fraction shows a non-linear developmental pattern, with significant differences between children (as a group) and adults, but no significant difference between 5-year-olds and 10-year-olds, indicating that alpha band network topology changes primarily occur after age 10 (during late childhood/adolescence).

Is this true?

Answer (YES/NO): NO